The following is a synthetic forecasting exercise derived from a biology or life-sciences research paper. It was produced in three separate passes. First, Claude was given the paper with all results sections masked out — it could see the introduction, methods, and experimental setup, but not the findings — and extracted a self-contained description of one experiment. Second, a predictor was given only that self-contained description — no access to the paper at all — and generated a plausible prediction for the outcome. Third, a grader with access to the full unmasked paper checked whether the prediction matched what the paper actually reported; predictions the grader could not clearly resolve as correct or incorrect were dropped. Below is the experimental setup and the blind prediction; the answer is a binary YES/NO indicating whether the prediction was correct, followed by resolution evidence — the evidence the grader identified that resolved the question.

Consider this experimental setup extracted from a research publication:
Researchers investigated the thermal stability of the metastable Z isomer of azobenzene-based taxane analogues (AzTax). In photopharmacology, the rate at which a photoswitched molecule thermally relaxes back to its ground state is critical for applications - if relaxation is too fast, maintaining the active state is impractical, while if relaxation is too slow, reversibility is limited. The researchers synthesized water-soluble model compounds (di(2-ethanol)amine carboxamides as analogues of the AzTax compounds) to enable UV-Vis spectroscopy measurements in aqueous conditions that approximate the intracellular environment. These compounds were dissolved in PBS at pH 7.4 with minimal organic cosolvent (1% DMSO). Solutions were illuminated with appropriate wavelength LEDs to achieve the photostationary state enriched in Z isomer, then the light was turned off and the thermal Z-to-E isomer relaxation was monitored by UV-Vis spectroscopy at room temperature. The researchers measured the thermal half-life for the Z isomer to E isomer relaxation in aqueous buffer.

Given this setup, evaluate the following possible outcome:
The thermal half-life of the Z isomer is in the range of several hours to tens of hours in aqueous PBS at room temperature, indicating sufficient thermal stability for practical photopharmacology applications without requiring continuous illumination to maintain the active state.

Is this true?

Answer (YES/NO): YES